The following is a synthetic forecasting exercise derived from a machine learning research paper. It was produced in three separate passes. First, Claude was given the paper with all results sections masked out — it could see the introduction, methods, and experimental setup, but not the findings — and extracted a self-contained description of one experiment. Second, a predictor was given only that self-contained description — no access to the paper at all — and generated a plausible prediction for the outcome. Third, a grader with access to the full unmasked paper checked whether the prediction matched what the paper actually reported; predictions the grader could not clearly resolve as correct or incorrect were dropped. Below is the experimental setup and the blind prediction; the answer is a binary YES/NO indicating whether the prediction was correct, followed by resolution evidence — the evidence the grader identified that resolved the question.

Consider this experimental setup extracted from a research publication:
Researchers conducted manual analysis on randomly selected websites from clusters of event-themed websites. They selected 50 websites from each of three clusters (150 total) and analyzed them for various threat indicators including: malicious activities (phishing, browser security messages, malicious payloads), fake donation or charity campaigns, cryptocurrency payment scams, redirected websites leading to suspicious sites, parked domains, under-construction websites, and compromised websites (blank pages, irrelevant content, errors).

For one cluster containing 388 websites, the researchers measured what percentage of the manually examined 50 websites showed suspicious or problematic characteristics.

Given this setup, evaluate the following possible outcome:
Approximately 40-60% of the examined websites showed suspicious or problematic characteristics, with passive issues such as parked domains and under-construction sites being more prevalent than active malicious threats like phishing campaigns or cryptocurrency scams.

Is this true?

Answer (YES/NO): NO